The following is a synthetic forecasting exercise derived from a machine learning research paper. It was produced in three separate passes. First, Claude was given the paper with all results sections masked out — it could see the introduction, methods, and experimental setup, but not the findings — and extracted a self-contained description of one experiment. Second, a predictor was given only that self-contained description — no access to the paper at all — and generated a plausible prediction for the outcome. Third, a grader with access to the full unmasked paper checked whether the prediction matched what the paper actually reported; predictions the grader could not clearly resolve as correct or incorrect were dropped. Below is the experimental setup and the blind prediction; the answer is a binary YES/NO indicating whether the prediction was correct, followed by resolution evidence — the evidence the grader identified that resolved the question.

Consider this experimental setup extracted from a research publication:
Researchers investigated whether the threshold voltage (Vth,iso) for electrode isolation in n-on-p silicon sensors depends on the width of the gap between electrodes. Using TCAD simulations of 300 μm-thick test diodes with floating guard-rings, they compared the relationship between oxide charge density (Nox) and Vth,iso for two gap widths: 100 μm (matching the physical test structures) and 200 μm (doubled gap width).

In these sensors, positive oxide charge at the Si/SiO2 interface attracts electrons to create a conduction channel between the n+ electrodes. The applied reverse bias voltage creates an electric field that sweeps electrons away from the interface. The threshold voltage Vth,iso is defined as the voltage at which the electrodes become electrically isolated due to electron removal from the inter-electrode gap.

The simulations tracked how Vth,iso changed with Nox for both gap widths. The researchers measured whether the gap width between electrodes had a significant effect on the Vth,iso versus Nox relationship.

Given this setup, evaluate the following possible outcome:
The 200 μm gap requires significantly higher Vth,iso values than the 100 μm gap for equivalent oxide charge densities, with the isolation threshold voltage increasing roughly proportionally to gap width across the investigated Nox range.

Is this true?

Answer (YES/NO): NO